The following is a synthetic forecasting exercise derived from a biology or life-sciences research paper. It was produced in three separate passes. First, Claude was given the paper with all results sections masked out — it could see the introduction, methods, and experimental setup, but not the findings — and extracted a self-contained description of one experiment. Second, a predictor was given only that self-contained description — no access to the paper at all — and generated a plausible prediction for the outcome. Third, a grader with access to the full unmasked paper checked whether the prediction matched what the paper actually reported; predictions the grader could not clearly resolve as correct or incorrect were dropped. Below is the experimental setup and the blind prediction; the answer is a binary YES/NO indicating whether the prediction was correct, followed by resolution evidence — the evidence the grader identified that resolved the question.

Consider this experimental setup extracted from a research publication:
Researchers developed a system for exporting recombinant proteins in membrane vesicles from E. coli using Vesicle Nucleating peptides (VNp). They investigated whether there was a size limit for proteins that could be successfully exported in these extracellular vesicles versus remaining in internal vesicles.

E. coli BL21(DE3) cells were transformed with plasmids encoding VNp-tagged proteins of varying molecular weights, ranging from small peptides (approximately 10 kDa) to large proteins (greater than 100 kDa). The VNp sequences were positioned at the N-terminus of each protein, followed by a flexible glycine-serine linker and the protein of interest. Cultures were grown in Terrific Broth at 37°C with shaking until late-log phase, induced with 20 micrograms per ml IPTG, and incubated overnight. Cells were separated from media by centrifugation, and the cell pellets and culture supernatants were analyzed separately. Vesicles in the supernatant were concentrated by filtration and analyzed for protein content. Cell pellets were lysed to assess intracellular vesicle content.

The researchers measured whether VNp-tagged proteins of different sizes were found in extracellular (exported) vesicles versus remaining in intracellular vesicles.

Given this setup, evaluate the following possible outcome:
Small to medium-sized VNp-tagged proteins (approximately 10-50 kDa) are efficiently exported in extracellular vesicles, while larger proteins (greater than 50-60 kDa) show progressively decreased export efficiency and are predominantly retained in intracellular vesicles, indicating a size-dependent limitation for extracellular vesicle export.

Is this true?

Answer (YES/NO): NO